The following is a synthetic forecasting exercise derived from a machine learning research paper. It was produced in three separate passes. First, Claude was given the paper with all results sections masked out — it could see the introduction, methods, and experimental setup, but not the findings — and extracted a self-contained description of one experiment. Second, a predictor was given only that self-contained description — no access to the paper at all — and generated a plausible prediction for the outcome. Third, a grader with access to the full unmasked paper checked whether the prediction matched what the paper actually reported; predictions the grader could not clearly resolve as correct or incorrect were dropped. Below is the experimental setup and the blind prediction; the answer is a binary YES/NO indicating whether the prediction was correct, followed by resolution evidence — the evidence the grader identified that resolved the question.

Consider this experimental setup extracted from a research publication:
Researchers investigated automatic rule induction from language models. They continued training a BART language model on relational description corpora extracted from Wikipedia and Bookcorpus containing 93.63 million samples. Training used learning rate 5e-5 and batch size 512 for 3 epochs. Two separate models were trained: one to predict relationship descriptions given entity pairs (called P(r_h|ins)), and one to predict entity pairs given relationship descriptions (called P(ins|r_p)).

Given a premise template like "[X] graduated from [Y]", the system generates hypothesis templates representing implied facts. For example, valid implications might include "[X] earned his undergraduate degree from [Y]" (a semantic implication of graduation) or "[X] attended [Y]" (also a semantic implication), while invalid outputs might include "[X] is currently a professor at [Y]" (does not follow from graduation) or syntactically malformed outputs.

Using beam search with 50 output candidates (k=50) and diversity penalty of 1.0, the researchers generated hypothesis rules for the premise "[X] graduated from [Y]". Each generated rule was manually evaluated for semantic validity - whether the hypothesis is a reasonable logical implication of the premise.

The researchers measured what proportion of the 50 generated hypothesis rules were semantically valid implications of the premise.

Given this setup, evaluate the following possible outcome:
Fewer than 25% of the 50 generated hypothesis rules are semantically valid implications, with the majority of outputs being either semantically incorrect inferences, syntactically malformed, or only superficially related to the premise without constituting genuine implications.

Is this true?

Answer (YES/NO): NO